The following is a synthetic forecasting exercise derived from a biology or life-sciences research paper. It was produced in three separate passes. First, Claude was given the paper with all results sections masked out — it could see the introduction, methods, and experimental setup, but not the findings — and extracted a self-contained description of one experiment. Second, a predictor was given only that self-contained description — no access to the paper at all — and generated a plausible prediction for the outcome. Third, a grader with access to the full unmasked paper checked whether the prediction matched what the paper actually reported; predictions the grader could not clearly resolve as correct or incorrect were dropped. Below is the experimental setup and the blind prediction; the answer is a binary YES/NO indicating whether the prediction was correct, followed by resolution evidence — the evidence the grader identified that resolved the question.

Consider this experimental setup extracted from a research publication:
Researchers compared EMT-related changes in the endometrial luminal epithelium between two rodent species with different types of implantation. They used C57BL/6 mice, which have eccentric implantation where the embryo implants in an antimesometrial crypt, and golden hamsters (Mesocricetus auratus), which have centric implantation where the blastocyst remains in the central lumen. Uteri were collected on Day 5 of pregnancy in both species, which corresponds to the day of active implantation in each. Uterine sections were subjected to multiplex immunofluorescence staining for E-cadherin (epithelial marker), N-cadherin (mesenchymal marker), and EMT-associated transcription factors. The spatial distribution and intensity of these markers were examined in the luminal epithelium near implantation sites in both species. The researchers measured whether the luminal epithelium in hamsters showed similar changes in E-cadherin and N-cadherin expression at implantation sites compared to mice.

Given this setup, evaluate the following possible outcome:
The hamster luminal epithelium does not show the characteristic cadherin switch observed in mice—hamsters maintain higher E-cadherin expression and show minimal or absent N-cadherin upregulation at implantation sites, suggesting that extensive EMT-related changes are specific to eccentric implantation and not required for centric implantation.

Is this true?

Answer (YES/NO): NO